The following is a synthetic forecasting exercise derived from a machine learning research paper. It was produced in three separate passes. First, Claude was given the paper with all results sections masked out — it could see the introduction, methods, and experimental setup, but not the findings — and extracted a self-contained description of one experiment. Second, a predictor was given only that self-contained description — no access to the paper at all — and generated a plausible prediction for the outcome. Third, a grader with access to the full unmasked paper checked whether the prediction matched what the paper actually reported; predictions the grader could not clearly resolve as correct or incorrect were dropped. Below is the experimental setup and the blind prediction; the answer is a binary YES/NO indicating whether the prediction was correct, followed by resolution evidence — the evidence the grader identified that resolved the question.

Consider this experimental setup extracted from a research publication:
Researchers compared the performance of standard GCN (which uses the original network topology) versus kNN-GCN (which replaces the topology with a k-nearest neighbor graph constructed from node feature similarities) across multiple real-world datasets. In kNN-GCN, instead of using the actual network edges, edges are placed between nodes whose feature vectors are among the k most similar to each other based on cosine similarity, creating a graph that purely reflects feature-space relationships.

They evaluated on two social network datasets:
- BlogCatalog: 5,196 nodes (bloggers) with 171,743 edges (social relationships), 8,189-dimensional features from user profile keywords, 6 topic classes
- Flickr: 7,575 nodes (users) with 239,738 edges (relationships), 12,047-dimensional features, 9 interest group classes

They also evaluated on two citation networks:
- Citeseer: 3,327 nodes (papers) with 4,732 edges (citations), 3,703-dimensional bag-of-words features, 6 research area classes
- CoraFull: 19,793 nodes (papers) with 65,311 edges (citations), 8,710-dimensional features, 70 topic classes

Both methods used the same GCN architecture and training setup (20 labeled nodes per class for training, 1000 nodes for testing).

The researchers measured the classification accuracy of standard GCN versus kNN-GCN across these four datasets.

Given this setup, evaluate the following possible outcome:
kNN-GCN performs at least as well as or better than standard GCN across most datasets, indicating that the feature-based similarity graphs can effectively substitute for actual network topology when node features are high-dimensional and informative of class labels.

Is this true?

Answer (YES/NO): NO